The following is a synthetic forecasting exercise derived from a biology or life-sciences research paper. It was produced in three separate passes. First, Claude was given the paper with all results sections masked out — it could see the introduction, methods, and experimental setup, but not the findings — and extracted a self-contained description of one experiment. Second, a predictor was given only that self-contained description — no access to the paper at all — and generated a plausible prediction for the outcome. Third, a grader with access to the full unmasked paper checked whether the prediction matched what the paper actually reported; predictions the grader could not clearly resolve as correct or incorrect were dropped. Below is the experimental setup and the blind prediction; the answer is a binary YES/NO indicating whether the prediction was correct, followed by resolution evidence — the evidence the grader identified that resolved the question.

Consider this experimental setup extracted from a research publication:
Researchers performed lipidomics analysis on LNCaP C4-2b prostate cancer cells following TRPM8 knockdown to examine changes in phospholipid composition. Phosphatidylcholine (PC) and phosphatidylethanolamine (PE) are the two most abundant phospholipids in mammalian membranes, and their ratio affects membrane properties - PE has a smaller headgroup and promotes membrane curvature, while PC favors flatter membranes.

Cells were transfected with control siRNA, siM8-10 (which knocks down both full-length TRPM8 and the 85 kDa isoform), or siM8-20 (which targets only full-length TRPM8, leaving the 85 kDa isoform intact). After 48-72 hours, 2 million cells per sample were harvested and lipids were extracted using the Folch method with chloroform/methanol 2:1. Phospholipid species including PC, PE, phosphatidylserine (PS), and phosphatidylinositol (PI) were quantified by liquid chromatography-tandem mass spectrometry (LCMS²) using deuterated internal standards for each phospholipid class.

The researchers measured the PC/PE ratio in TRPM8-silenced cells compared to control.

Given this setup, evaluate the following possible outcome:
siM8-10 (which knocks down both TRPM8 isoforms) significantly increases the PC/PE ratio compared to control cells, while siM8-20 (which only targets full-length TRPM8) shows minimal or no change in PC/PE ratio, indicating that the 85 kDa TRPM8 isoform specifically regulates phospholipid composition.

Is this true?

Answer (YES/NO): NO